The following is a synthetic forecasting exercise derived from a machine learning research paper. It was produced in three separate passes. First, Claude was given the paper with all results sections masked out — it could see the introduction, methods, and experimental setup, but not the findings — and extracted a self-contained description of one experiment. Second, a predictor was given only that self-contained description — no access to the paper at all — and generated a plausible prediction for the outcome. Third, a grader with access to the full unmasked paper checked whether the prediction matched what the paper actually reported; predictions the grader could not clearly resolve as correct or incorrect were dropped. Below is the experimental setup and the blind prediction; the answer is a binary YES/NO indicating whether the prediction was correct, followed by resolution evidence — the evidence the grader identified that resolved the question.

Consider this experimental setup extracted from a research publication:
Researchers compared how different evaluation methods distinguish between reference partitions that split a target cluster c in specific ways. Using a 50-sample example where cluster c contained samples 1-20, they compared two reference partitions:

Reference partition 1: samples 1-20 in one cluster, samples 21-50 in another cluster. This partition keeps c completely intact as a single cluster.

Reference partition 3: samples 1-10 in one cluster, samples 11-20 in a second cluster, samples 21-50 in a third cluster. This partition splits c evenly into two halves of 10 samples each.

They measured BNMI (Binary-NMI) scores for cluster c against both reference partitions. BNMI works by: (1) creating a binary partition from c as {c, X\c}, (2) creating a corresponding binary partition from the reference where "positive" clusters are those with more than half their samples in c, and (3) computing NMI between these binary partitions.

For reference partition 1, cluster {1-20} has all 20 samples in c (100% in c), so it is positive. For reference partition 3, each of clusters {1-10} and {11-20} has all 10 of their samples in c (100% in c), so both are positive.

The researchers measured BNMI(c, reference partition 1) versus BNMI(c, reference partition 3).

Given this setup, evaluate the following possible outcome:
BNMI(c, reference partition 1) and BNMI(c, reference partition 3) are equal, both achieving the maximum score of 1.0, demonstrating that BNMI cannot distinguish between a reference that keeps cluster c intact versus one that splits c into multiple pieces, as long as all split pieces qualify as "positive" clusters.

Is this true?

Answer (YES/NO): NO